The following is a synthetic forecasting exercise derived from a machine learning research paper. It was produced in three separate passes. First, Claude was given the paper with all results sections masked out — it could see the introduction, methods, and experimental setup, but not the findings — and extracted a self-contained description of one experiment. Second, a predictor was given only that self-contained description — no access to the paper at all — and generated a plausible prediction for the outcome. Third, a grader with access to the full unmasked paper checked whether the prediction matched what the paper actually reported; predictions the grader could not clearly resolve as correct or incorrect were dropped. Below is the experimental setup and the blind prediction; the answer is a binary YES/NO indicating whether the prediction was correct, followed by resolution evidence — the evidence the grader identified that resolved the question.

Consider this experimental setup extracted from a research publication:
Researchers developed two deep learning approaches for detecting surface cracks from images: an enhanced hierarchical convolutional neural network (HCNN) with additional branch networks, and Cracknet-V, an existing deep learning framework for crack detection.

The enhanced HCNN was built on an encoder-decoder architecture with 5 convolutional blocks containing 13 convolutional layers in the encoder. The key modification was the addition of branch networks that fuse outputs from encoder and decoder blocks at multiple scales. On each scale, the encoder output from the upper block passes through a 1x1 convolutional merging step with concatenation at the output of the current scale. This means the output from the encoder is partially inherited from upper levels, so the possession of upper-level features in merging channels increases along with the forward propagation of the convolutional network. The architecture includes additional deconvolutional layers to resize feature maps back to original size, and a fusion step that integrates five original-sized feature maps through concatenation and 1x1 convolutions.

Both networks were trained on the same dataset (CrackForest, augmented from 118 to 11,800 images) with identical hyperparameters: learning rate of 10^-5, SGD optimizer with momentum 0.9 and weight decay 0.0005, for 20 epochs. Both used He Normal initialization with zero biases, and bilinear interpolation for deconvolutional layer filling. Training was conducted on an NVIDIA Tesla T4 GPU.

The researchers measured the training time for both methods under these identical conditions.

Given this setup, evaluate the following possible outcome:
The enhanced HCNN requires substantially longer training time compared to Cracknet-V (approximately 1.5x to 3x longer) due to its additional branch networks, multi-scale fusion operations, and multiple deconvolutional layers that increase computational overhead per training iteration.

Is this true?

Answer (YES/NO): NO